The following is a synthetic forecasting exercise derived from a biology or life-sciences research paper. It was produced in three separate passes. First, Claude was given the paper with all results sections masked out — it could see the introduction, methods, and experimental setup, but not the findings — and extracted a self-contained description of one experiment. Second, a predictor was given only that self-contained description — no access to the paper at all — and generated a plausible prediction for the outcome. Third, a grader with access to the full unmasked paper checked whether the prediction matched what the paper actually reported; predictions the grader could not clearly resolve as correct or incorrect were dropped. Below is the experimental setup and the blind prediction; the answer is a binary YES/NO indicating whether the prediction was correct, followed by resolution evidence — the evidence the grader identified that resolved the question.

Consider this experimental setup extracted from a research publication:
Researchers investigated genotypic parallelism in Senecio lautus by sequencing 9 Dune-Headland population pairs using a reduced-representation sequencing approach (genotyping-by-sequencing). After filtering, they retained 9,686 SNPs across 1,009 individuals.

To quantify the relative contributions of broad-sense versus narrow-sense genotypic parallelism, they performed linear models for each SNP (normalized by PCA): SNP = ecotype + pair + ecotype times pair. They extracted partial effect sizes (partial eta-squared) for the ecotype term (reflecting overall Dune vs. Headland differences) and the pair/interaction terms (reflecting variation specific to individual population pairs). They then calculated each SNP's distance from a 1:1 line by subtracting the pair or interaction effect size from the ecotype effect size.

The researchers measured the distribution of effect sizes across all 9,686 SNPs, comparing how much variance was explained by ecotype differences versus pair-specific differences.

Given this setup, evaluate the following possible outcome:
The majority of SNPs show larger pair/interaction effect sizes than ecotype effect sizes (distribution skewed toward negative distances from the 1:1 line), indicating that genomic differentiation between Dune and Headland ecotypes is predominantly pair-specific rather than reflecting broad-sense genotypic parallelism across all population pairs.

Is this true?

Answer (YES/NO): YES